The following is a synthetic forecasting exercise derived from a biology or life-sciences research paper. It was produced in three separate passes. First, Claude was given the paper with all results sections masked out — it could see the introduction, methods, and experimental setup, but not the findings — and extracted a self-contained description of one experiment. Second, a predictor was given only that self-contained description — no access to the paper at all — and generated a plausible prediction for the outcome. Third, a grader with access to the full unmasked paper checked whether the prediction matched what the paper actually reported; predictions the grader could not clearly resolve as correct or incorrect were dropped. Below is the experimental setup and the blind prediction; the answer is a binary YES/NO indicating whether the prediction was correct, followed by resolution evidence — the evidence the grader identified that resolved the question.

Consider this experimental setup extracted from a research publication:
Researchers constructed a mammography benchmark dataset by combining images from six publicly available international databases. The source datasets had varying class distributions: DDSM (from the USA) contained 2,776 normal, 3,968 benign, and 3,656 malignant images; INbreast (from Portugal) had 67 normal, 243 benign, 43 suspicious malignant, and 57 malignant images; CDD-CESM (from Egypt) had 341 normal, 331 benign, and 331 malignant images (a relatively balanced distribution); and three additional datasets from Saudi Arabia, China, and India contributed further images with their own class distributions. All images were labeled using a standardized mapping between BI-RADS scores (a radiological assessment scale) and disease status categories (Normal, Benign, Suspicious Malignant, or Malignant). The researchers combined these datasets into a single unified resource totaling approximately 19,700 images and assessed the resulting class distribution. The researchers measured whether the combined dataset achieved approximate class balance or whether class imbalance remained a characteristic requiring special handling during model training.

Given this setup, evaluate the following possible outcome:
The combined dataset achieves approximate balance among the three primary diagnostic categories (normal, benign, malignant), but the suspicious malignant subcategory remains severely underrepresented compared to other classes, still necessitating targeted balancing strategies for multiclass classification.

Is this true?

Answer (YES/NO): NO